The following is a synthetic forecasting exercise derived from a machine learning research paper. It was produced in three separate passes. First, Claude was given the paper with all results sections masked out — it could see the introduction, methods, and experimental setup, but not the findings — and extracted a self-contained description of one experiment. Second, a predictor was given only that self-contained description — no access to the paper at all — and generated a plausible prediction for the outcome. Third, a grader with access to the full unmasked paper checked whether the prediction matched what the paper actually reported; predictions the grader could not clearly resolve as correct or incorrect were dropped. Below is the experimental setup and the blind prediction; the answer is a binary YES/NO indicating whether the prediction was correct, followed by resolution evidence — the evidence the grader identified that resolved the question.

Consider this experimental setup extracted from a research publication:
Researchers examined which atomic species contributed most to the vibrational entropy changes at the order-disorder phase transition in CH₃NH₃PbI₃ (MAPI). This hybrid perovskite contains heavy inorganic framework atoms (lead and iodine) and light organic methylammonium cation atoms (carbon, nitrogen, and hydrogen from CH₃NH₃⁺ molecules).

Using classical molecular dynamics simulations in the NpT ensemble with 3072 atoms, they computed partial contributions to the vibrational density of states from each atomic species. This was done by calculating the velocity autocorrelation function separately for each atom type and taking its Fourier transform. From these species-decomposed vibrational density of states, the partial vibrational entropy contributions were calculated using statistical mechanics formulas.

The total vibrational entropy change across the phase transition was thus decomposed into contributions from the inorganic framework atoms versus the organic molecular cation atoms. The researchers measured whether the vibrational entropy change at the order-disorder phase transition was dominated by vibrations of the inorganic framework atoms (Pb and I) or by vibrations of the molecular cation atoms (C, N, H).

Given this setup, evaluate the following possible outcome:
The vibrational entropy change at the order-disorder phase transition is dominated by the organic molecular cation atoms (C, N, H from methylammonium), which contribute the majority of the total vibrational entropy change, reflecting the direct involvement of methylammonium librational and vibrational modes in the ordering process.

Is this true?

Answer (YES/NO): YES